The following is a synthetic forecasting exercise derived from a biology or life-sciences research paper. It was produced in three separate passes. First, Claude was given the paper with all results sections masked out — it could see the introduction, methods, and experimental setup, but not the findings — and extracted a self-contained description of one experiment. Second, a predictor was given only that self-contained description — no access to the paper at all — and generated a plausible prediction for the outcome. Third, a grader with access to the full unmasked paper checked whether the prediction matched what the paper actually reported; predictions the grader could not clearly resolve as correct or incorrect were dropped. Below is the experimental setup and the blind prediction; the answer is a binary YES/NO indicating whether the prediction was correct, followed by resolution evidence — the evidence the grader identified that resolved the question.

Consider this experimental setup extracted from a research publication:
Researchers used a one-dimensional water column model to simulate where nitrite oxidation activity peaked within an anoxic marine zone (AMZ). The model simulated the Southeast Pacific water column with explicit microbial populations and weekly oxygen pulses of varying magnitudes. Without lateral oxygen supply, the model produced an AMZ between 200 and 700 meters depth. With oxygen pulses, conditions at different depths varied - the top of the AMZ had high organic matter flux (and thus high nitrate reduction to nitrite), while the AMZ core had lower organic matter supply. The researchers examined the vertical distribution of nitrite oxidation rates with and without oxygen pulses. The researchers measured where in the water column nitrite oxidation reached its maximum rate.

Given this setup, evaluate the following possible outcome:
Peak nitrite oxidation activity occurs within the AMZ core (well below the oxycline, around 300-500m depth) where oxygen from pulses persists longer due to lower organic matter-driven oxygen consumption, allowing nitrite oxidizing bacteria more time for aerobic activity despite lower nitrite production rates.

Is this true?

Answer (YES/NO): NO